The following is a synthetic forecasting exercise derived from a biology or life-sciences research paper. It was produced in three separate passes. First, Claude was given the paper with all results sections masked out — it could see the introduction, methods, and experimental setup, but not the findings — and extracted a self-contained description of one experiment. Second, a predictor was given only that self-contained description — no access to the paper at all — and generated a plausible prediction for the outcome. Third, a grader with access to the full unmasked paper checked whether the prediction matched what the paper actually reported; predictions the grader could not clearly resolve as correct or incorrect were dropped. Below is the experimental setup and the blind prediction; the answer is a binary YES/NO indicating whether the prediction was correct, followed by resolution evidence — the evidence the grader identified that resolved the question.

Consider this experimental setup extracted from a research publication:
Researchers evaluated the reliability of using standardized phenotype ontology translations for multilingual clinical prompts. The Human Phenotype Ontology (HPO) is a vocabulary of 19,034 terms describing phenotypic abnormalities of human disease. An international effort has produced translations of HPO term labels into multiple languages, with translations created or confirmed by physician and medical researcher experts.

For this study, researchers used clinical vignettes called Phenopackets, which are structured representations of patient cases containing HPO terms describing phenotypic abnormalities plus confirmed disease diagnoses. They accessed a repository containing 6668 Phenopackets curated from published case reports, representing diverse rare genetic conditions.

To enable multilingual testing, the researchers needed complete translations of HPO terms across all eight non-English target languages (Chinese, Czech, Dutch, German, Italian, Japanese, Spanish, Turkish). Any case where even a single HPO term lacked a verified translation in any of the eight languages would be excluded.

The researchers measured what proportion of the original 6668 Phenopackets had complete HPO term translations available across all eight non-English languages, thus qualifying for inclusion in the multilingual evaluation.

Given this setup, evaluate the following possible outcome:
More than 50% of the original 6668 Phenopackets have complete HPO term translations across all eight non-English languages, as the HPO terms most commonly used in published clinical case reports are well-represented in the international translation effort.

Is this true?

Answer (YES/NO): YES